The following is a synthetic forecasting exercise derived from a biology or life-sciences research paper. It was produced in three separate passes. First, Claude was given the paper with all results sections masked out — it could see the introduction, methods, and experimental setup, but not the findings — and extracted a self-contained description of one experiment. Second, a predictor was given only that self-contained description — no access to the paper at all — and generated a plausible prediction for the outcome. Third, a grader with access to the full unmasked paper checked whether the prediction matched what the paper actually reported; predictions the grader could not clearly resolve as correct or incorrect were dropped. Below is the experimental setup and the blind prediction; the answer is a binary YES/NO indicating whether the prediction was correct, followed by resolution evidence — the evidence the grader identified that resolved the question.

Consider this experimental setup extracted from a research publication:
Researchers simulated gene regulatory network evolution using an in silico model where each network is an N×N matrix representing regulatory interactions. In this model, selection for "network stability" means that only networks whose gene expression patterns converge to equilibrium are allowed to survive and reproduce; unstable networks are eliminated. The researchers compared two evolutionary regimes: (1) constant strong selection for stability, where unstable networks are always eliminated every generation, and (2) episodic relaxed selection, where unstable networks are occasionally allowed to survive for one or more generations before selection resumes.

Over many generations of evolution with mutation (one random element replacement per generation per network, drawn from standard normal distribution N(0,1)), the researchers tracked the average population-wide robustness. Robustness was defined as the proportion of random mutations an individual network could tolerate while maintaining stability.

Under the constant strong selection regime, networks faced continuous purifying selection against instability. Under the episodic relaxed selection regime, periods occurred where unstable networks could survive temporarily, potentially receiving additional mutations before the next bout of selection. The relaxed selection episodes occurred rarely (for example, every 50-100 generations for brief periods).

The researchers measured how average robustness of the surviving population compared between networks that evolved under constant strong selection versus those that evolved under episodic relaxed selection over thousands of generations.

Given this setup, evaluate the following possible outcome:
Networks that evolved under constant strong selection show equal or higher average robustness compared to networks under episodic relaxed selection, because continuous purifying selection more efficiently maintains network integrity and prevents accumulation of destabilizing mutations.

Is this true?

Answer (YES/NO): YES